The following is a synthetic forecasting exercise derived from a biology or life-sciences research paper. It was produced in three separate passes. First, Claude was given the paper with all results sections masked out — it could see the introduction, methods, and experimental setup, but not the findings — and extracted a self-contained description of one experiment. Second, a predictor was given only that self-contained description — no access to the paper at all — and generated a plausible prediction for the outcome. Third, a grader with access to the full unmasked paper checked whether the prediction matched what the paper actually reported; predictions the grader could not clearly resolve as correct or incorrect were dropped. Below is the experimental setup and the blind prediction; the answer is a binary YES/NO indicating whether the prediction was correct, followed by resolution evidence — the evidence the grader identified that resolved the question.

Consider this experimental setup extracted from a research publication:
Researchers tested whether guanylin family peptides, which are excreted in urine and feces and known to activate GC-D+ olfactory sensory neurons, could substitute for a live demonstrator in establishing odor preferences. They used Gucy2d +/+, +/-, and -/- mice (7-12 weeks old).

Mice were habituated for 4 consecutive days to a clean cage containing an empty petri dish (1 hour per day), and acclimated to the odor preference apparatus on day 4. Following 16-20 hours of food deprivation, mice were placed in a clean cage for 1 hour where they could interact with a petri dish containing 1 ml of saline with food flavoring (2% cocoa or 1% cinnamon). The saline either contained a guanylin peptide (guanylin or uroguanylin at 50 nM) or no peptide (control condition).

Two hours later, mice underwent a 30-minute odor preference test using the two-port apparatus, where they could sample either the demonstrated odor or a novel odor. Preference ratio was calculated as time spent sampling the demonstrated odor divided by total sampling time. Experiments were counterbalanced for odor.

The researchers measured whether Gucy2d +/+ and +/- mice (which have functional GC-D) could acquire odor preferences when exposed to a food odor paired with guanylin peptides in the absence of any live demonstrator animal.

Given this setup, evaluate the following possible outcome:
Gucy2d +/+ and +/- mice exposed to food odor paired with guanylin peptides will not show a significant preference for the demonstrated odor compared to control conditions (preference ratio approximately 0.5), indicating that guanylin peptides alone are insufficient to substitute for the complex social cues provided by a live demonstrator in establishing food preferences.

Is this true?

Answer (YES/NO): NO